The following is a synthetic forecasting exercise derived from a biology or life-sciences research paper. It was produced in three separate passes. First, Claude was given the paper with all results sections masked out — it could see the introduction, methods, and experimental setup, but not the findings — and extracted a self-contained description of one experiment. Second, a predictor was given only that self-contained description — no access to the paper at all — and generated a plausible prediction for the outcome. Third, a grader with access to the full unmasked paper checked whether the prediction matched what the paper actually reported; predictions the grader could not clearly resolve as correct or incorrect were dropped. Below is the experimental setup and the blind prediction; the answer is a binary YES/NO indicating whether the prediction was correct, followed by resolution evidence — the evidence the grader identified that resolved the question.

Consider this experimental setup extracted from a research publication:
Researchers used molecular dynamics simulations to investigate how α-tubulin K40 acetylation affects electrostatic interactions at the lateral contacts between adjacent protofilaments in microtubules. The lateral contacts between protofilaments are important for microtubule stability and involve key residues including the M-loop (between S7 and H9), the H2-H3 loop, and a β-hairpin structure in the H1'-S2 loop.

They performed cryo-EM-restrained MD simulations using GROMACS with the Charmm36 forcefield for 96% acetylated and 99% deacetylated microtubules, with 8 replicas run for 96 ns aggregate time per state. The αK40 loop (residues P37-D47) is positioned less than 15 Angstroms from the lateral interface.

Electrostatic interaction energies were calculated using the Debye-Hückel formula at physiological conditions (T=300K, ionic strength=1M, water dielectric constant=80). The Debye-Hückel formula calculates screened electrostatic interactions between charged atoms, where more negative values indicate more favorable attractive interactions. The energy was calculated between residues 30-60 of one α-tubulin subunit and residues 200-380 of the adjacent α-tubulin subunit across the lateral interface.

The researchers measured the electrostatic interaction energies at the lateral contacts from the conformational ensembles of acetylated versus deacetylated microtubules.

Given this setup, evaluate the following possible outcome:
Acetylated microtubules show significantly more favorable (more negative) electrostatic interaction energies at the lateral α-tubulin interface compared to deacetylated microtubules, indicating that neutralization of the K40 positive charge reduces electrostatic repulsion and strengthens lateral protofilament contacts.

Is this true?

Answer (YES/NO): NO